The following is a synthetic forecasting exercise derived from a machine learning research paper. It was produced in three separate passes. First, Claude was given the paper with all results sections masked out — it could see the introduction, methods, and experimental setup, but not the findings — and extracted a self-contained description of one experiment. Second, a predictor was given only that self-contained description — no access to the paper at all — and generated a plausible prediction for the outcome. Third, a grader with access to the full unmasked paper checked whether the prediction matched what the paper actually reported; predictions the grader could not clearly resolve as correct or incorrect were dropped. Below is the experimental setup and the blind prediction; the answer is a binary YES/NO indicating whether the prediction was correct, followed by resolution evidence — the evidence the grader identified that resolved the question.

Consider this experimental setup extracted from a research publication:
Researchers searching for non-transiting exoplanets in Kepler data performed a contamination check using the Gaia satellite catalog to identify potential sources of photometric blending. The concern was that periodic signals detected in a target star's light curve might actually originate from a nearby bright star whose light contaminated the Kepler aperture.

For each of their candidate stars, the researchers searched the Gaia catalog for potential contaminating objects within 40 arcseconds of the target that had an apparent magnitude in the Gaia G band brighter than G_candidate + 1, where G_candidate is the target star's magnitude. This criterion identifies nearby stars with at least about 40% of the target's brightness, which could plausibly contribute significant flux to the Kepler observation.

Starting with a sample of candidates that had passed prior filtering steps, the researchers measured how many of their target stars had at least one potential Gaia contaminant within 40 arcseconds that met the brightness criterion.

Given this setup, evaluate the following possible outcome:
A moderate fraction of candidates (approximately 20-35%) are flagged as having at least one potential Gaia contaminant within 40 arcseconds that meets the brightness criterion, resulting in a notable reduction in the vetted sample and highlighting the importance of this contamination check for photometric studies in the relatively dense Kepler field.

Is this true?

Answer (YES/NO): YES